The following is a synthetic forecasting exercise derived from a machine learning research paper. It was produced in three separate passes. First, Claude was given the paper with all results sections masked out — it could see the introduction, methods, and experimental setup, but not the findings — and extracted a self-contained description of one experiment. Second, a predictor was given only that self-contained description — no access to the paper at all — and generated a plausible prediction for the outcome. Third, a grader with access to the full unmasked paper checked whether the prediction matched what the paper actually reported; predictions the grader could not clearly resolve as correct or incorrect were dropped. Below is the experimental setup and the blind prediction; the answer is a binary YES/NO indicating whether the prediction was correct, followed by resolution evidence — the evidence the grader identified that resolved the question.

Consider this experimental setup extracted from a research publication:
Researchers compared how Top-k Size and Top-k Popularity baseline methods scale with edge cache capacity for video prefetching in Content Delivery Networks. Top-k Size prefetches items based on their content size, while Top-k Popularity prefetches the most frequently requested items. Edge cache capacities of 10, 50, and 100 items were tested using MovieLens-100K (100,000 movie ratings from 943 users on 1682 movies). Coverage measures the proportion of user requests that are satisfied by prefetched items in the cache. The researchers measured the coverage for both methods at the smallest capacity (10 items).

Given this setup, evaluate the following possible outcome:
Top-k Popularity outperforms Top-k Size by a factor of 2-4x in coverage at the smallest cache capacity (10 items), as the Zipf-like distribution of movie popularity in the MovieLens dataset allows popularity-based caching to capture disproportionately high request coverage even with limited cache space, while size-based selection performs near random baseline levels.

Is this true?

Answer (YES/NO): NO